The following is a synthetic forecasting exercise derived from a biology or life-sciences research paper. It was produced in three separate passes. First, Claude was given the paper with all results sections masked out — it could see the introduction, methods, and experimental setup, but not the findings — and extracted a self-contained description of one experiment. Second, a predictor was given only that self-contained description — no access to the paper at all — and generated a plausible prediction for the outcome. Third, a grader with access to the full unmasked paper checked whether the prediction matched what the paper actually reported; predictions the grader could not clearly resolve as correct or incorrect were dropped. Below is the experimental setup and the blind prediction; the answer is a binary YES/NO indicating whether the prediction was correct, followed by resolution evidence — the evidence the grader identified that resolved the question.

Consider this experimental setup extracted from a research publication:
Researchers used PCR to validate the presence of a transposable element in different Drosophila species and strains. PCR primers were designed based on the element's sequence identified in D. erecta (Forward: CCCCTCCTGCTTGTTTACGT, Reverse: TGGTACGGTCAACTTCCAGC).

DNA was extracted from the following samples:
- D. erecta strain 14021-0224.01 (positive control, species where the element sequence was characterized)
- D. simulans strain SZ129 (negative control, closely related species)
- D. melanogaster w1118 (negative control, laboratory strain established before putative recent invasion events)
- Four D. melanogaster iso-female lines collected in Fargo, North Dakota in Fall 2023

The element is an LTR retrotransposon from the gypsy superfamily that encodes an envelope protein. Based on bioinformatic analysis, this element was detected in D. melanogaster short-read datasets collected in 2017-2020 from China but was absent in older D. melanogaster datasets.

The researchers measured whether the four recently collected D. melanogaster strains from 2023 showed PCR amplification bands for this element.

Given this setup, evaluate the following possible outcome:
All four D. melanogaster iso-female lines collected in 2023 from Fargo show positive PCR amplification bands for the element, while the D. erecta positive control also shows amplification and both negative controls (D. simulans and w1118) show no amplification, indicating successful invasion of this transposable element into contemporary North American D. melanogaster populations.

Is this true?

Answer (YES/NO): YES